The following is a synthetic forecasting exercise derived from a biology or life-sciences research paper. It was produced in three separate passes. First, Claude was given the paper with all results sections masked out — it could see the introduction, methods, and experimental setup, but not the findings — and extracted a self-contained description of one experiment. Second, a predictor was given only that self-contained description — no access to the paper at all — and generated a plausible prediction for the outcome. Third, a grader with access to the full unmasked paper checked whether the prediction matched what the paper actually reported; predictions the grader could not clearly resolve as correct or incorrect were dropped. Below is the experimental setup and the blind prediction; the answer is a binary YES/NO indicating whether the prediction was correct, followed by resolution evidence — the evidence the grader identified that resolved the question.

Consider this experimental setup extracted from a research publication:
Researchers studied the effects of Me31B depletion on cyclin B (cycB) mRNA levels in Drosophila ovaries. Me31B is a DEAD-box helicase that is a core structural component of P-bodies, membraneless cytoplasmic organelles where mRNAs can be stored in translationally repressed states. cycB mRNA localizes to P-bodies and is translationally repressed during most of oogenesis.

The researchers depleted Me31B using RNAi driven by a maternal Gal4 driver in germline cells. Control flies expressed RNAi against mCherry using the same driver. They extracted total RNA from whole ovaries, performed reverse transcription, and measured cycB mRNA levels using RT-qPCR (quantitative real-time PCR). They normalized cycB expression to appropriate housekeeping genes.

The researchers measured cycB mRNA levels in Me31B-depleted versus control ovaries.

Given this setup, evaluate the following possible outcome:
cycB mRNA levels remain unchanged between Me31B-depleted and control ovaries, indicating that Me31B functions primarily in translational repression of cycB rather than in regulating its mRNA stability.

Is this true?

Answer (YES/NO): NO